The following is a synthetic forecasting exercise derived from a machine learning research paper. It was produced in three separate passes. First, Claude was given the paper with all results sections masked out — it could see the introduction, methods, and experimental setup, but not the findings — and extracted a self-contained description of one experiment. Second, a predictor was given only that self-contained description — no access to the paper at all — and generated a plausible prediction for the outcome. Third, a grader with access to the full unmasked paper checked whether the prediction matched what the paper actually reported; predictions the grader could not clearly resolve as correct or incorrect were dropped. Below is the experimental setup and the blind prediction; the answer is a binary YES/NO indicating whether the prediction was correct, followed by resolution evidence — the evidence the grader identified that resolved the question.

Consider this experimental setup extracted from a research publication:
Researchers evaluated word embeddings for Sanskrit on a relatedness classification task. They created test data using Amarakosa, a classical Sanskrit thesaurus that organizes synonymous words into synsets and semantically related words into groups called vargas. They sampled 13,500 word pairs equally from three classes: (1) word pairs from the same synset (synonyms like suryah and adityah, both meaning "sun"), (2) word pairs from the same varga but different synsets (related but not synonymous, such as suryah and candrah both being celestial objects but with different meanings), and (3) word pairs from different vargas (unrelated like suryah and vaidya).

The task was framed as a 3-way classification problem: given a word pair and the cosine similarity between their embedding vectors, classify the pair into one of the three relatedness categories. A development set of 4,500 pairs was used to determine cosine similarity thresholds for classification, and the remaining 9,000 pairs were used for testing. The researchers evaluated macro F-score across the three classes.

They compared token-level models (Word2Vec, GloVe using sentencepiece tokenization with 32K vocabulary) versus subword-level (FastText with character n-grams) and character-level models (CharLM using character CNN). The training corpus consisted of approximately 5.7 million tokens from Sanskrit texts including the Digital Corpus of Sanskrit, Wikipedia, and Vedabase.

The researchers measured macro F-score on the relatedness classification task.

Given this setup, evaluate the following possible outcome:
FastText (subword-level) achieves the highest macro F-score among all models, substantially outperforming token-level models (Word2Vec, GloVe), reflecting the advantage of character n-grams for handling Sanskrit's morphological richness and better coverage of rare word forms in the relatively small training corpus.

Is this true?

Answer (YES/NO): NO